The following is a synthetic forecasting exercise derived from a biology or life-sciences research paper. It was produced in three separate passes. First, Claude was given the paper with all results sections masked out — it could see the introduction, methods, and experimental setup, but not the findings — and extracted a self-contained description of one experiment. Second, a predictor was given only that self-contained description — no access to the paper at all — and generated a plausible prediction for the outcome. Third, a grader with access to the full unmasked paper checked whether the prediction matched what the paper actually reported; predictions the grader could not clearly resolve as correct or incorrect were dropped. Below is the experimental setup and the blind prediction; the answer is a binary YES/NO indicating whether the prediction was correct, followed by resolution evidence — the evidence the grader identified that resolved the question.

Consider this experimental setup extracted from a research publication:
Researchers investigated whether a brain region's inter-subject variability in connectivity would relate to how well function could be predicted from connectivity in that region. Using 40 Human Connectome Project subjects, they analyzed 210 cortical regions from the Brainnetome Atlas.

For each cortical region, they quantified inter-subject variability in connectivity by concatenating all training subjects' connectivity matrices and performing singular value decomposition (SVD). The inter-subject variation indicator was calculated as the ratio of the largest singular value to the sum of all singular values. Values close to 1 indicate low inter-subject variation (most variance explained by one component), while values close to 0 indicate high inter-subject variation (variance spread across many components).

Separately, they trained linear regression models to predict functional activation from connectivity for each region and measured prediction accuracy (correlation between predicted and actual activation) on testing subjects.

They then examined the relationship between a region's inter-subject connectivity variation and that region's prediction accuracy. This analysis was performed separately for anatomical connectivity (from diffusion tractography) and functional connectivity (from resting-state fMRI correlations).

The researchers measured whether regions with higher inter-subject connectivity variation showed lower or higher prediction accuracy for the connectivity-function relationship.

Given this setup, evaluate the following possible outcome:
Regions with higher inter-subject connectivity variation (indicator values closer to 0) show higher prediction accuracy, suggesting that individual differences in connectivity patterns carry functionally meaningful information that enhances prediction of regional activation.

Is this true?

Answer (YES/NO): NO